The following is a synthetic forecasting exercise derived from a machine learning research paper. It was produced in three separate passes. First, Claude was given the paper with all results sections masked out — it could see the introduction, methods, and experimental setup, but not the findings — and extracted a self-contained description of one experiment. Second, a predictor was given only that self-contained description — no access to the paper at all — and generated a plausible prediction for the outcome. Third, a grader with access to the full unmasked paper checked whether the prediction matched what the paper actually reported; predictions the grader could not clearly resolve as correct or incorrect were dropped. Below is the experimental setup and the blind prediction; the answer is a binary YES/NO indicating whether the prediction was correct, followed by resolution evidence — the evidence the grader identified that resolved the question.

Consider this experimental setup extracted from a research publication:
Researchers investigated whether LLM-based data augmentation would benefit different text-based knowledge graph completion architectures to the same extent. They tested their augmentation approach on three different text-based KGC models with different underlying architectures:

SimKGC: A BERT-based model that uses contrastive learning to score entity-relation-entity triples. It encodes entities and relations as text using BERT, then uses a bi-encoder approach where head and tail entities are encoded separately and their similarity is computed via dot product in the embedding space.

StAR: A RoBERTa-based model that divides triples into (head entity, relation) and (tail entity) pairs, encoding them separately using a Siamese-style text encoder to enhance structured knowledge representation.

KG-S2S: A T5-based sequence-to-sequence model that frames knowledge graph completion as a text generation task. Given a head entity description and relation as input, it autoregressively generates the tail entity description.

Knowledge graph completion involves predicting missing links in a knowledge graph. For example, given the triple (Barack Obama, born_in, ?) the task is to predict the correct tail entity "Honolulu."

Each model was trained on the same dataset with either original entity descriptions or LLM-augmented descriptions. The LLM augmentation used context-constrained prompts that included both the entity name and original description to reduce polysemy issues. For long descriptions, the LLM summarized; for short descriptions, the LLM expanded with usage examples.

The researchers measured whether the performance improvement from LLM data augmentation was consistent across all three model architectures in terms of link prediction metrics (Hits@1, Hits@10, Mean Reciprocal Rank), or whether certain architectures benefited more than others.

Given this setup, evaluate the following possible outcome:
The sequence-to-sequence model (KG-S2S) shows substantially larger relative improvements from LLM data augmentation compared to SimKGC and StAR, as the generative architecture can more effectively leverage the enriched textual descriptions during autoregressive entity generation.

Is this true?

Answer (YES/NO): NO